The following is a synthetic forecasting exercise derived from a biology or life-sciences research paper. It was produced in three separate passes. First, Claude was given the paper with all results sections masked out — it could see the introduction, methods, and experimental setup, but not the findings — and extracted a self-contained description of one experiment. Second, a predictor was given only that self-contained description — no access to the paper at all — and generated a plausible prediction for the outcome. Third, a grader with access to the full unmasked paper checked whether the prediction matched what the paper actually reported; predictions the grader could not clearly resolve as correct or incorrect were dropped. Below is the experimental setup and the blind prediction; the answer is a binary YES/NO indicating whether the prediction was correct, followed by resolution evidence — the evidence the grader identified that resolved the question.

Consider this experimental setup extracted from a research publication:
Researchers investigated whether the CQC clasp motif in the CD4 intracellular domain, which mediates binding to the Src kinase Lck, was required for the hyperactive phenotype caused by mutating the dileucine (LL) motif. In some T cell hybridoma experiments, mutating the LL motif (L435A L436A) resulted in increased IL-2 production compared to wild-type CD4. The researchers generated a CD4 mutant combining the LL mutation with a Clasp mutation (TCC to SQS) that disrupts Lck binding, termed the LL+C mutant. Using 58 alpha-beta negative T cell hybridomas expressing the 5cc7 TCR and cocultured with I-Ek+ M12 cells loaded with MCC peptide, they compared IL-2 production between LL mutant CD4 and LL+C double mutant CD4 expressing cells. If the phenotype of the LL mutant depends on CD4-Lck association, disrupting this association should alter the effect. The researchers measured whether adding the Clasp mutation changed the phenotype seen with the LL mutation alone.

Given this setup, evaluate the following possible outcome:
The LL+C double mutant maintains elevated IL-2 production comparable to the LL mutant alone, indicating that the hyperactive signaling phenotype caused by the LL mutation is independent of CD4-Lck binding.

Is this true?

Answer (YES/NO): NO